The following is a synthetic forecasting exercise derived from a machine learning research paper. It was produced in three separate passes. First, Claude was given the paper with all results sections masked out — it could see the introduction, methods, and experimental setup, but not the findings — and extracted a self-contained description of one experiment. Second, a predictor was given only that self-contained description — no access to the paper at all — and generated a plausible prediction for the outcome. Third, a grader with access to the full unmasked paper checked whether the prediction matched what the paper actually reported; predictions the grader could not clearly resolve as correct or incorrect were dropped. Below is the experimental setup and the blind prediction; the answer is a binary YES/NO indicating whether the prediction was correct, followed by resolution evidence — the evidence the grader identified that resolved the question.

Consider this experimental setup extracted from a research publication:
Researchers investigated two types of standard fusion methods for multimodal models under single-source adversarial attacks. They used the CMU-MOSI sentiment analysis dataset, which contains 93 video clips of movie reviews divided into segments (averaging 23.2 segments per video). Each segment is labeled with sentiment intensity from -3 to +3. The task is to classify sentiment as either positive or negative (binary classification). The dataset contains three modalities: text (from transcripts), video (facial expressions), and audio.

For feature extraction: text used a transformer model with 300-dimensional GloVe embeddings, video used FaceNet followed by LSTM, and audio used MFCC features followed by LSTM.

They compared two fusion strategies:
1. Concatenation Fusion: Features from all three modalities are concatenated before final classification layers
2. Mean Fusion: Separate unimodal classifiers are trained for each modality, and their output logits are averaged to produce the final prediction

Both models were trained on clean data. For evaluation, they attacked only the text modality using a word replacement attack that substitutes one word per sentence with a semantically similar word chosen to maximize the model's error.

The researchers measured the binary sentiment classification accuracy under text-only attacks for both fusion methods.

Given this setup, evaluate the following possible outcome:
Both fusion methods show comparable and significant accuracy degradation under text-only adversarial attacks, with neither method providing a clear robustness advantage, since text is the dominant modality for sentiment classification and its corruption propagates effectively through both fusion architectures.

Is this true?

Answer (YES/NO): YES